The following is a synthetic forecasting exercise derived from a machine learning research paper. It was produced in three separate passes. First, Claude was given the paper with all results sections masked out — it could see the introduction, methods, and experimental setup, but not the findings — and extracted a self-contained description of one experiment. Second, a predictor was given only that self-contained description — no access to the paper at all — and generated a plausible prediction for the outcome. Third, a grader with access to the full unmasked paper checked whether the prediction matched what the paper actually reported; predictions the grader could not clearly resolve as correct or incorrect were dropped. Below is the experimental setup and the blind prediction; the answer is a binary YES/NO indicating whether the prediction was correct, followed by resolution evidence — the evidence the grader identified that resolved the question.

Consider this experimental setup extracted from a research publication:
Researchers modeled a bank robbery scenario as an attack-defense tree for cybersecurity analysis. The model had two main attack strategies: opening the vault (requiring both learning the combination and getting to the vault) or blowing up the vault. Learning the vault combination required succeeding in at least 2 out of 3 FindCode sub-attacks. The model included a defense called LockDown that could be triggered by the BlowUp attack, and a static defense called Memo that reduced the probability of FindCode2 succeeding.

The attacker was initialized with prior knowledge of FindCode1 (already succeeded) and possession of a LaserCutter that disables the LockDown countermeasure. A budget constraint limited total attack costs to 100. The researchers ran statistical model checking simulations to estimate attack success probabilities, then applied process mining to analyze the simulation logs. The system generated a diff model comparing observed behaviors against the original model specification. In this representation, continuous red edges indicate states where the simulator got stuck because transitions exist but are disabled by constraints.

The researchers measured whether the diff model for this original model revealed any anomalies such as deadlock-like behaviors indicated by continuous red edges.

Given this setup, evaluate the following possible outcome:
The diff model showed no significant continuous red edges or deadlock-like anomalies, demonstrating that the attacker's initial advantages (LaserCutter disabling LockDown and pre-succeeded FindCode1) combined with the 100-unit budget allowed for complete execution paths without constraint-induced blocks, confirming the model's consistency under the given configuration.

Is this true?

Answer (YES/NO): NO